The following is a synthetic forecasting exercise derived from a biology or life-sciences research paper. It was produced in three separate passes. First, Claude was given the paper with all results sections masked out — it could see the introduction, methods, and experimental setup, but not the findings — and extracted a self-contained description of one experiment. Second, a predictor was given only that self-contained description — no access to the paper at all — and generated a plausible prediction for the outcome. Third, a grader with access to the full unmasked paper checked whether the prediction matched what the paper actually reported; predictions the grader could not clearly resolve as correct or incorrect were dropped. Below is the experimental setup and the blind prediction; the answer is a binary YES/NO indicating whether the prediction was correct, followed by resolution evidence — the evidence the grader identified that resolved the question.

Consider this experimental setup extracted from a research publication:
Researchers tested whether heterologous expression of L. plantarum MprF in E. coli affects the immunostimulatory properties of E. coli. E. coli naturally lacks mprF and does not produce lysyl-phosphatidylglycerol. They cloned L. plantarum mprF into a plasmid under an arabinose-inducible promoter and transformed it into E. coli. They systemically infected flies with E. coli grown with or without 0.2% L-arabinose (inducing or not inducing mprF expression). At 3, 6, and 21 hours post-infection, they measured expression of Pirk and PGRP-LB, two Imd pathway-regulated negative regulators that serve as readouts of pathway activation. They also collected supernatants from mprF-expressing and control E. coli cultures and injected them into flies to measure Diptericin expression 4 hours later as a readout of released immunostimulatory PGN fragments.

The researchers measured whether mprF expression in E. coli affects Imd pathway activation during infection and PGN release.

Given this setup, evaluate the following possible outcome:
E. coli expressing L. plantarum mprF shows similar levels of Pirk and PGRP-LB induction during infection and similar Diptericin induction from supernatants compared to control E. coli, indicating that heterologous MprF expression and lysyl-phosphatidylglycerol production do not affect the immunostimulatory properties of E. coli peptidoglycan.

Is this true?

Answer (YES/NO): YES